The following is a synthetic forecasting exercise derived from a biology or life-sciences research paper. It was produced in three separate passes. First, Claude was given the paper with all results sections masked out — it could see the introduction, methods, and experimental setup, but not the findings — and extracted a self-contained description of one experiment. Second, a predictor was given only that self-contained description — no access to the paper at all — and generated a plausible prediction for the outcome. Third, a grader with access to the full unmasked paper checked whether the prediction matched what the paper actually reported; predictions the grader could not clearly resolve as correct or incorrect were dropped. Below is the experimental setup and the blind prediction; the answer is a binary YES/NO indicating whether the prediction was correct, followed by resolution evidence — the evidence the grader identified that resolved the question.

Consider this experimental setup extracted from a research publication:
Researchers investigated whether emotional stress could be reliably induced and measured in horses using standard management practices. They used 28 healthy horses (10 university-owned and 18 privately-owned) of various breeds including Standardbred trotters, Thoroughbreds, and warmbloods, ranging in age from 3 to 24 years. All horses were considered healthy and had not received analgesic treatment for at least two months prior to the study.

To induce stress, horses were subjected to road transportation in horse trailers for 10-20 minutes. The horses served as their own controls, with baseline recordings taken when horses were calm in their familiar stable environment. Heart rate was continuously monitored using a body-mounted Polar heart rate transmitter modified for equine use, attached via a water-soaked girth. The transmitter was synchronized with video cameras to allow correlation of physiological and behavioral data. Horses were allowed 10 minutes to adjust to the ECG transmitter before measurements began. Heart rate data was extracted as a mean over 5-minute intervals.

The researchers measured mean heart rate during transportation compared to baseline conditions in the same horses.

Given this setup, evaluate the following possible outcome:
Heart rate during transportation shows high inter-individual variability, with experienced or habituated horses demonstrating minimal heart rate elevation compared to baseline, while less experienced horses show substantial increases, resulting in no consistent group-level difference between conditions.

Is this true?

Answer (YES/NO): NO